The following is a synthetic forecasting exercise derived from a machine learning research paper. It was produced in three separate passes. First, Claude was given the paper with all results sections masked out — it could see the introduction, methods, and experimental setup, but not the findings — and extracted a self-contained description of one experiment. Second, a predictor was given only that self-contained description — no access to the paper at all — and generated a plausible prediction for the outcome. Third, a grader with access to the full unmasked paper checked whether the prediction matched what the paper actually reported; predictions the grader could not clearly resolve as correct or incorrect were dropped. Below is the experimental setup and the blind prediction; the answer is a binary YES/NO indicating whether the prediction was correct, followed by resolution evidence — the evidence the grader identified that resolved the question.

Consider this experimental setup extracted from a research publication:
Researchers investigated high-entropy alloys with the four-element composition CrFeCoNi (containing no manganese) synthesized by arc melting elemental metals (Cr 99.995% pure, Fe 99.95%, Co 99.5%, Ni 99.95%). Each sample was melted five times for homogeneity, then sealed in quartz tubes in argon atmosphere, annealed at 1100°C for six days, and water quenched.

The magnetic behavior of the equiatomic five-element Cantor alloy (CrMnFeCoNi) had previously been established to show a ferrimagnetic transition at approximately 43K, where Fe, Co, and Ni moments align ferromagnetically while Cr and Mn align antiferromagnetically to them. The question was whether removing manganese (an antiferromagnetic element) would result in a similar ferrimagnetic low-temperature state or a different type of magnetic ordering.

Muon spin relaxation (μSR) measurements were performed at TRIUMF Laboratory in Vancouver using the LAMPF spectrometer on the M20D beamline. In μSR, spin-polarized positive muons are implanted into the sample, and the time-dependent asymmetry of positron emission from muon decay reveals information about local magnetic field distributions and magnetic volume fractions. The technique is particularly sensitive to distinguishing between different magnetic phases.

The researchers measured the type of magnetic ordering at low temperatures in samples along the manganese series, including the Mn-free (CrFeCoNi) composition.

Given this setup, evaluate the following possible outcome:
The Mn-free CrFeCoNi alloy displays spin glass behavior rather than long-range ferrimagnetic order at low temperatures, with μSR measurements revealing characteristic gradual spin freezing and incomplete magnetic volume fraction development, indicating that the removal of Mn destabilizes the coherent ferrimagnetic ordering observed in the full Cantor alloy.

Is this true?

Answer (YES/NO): NO